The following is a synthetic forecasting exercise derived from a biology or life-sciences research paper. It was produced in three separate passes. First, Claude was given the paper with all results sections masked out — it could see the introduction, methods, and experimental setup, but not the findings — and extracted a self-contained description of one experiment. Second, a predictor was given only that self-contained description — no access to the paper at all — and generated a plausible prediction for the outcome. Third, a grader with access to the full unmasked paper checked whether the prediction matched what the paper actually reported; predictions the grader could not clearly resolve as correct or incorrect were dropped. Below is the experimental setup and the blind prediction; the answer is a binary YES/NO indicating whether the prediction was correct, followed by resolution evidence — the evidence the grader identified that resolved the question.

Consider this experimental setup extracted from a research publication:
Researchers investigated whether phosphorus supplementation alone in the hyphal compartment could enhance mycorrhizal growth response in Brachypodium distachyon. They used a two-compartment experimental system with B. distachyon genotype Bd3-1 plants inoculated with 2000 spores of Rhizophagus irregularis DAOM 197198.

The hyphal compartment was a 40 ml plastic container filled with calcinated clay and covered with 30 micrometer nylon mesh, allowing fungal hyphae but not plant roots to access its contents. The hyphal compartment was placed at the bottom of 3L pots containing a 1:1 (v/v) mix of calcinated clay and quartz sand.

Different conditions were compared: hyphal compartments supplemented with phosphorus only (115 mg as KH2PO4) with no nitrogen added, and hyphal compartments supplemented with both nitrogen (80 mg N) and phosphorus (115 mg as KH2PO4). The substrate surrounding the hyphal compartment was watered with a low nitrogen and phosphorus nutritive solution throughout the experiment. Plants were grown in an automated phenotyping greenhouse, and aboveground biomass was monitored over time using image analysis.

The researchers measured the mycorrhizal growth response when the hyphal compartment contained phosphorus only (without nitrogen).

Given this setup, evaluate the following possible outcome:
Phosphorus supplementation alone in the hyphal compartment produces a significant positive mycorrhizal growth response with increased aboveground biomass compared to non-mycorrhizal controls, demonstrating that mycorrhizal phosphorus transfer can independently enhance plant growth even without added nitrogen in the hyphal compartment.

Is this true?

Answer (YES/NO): NO